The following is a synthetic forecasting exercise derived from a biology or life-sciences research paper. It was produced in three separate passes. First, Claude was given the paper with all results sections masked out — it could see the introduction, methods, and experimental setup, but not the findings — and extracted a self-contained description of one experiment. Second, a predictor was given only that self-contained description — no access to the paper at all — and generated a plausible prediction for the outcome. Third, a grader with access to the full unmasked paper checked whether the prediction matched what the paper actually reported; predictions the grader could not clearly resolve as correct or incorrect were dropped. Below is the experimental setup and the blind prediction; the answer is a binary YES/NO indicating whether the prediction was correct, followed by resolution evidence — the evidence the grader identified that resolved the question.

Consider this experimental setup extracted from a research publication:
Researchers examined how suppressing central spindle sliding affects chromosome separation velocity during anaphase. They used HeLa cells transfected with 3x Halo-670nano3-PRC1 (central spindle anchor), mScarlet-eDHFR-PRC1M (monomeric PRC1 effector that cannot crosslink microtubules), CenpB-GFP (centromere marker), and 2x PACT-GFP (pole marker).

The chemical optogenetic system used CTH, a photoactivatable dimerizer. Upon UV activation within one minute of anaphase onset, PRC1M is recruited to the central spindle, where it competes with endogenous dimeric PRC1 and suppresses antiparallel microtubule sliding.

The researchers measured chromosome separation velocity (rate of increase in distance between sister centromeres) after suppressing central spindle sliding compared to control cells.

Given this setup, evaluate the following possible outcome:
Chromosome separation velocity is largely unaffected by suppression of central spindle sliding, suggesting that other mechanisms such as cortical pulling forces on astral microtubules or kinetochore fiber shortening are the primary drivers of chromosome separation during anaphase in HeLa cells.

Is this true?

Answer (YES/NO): NO